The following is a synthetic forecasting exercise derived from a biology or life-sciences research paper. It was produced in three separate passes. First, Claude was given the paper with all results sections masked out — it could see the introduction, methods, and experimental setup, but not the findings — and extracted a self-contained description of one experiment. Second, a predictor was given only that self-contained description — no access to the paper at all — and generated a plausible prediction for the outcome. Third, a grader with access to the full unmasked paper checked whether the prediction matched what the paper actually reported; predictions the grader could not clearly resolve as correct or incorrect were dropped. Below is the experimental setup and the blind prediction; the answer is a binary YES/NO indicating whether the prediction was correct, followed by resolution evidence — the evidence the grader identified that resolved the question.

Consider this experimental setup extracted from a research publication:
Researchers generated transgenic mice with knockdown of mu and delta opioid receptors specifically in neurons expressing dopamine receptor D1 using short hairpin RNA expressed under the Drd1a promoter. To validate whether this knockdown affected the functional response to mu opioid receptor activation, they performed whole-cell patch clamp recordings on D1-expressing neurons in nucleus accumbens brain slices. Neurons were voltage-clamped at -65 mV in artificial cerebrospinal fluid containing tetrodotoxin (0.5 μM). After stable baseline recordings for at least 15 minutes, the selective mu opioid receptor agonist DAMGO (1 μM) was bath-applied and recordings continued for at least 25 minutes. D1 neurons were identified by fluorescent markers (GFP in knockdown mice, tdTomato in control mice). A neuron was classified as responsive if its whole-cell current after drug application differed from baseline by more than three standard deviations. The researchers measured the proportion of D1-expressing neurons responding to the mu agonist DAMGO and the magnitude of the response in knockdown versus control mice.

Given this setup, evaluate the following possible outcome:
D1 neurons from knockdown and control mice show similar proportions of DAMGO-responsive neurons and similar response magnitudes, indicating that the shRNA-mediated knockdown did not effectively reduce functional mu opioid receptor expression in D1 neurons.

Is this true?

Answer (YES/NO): NO